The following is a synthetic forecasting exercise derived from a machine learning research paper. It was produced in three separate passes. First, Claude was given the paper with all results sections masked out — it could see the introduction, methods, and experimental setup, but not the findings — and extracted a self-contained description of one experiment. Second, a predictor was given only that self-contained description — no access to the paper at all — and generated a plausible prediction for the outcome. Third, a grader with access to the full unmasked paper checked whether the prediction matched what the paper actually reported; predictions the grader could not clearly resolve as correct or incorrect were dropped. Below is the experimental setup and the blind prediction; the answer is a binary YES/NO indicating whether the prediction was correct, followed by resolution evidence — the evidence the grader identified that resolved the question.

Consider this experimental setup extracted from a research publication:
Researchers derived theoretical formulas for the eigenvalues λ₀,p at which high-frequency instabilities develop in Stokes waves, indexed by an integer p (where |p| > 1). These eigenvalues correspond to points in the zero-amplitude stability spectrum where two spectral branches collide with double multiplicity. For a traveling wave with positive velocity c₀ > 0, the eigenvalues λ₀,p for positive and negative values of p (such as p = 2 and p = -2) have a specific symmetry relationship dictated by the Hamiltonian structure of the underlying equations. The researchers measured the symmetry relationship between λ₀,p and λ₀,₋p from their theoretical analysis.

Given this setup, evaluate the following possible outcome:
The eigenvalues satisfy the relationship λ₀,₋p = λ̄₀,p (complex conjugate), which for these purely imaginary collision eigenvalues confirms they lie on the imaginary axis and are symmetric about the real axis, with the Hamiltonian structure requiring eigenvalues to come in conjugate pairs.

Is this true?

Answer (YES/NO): NO